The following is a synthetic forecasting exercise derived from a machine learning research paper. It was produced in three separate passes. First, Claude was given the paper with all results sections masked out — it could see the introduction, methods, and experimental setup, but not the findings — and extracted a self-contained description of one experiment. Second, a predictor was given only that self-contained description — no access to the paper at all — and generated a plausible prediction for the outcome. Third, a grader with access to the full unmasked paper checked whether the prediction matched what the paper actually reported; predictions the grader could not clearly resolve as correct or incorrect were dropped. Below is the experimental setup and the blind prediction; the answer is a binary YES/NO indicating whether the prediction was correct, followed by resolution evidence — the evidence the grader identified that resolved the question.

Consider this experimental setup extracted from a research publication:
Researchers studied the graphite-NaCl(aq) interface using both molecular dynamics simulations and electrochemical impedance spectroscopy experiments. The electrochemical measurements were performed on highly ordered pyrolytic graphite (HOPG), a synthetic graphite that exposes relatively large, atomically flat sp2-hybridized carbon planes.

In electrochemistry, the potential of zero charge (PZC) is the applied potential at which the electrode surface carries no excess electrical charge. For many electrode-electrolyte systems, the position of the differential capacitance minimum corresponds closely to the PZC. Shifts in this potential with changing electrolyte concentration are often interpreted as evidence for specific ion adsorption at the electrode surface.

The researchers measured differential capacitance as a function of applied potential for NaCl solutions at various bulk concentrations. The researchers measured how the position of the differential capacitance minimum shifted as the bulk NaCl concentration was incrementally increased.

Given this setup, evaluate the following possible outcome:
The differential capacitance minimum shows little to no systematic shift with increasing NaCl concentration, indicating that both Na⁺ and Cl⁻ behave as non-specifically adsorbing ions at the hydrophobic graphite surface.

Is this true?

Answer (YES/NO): NO